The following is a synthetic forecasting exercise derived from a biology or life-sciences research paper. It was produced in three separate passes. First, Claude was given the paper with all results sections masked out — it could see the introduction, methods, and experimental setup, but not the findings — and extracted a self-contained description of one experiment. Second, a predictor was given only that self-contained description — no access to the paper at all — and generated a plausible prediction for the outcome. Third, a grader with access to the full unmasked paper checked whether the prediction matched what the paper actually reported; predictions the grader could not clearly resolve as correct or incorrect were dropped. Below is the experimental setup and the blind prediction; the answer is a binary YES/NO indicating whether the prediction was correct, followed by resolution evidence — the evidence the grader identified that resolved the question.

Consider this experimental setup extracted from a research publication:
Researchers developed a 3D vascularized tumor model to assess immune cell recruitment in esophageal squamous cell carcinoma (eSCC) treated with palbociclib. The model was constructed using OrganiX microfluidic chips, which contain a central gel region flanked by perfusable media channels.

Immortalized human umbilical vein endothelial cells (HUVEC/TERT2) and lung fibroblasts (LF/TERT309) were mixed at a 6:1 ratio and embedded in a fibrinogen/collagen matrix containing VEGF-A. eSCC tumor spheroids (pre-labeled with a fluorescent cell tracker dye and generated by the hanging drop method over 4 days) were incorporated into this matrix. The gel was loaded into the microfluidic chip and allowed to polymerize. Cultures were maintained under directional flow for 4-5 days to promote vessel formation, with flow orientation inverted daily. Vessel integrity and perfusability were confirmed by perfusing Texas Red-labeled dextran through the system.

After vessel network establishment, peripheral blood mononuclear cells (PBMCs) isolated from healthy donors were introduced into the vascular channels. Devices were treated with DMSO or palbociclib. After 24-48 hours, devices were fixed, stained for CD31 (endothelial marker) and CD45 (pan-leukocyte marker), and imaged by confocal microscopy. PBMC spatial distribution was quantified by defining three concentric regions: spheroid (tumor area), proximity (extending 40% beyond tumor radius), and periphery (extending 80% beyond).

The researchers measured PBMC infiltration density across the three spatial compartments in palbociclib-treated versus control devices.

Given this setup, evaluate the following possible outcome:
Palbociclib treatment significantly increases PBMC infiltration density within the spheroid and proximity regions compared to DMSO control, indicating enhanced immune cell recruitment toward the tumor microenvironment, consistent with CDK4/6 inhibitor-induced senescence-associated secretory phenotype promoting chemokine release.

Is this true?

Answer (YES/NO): YES